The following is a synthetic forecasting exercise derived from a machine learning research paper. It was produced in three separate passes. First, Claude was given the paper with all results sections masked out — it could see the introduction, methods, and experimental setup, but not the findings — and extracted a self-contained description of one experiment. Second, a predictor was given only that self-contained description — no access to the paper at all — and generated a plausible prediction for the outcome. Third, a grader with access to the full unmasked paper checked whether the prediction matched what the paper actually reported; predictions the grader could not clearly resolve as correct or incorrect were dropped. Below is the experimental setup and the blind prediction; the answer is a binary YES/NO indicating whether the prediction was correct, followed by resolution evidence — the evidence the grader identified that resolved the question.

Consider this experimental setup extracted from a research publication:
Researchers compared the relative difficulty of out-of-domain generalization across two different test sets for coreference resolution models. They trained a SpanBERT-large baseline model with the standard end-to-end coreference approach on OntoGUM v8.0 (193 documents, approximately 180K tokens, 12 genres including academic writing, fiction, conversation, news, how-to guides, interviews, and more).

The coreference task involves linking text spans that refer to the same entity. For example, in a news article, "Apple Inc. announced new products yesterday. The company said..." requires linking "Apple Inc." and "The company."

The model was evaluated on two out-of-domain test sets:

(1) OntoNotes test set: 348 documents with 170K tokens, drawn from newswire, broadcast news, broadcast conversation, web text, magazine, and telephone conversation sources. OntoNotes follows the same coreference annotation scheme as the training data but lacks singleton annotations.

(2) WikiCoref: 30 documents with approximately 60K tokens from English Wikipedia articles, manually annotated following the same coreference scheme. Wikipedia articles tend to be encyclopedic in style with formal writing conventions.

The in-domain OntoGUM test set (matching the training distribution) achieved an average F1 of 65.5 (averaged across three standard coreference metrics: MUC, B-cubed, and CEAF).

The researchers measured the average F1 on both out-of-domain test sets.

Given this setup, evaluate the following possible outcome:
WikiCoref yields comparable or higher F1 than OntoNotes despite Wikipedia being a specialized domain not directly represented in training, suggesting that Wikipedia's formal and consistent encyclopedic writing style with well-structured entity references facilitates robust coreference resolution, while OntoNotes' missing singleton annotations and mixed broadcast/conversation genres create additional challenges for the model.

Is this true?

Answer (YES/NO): NO